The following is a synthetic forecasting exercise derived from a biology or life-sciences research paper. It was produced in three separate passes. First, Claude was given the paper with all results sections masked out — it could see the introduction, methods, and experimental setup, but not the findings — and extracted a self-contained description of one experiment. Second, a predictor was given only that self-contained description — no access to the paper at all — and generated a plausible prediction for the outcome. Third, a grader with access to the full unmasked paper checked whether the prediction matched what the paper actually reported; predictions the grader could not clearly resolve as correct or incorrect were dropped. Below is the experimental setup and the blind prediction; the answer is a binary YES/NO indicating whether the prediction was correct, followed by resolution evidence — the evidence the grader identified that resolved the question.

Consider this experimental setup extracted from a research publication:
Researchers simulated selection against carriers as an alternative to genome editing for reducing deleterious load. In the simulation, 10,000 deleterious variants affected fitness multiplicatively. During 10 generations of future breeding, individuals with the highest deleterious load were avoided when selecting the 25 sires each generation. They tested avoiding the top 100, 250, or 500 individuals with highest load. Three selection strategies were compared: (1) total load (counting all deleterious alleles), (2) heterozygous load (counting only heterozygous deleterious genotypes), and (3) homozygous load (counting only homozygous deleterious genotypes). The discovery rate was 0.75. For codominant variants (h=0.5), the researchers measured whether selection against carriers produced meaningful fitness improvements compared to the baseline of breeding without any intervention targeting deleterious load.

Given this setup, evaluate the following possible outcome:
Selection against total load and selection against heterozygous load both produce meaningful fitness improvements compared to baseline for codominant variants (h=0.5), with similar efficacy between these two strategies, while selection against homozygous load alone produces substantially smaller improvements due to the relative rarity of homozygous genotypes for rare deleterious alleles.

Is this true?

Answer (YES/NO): NO